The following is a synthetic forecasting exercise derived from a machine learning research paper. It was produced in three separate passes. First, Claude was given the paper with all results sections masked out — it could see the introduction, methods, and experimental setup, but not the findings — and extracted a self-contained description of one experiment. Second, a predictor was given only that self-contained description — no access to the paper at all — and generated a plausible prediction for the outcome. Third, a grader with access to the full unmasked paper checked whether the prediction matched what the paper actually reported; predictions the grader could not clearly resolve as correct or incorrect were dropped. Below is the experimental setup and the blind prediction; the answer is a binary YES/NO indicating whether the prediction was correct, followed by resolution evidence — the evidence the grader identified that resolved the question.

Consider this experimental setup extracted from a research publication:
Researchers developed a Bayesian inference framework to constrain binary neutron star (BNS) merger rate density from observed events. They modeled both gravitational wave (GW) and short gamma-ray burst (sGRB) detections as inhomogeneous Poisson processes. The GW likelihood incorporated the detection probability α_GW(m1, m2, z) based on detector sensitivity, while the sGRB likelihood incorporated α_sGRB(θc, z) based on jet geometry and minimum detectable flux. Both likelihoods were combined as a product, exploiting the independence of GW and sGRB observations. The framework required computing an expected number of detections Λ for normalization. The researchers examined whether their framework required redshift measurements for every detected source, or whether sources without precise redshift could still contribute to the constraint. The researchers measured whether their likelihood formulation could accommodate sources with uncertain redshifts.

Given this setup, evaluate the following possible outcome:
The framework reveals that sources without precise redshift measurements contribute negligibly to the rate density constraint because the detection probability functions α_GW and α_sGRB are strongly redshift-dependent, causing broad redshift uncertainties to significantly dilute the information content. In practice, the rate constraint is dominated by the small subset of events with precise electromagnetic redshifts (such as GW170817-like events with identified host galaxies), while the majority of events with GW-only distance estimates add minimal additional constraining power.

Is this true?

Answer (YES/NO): NO